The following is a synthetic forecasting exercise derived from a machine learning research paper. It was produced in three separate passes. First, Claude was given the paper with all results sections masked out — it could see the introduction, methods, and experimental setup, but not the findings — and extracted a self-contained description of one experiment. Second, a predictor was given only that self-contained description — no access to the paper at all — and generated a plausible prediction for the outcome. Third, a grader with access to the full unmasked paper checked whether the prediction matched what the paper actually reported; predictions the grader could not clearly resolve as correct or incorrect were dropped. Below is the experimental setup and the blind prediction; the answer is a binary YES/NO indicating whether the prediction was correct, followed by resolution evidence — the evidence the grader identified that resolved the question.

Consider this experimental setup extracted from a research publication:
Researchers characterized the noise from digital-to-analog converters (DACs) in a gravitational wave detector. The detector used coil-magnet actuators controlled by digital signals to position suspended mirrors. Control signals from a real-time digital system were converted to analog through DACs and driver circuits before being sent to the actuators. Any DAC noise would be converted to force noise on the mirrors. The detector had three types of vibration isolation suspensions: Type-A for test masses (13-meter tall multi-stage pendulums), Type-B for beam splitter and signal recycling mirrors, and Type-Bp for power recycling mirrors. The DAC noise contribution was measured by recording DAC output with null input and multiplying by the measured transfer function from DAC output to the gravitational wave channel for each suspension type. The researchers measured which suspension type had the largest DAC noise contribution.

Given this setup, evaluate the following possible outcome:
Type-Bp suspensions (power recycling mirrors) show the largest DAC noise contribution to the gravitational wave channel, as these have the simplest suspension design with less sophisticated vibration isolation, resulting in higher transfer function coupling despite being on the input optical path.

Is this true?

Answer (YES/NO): NO